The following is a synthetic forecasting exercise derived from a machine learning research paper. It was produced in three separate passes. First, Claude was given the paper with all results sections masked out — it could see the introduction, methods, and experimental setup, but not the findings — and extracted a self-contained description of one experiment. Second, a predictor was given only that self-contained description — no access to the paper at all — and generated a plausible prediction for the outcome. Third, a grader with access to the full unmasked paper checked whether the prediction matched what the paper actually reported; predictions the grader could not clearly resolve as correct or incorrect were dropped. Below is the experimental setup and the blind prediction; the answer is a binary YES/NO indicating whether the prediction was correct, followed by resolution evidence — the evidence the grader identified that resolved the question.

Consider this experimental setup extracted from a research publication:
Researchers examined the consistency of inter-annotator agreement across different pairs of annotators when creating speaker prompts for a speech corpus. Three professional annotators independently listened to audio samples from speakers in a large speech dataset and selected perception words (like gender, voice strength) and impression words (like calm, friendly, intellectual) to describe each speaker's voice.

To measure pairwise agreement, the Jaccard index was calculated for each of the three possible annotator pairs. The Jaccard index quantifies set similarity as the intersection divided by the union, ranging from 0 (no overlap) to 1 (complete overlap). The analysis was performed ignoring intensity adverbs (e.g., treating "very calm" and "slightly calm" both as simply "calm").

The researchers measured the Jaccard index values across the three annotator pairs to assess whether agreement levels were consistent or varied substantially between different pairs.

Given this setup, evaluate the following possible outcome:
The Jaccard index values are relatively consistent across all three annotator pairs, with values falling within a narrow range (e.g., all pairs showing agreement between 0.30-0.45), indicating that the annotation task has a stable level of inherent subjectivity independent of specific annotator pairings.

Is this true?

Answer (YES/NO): NO